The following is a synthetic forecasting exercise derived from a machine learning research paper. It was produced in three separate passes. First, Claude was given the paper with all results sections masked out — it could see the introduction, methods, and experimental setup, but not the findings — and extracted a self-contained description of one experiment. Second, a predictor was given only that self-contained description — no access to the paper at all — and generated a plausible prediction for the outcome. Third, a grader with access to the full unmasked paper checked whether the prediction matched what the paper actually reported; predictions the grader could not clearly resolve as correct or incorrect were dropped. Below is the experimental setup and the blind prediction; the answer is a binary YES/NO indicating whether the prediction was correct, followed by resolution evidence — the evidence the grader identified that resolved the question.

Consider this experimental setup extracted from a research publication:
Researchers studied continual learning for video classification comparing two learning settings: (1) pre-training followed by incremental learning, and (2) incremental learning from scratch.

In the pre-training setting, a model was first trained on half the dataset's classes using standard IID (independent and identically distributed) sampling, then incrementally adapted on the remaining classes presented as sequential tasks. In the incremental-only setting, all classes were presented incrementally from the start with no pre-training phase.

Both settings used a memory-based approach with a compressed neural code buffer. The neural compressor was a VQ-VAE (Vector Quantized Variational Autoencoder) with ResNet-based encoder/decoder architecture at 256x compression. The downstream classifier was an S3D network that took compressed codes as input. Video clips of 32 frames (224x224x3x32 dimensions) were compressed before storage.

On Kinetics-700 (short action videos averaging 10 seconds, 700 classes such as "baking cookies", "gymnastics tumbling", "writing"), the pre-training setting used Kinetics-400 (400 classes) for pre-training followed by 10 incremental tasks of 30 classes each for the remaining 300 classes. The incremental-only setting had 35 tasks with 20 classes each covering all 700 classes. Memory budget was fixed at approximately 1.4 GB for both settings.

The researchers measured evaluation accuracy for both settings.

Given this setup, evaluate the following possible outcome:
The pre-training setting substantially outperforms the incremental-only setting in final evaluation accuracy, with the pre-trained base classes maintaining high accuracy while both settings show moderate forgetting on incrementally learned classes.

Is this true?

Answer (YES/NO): NO